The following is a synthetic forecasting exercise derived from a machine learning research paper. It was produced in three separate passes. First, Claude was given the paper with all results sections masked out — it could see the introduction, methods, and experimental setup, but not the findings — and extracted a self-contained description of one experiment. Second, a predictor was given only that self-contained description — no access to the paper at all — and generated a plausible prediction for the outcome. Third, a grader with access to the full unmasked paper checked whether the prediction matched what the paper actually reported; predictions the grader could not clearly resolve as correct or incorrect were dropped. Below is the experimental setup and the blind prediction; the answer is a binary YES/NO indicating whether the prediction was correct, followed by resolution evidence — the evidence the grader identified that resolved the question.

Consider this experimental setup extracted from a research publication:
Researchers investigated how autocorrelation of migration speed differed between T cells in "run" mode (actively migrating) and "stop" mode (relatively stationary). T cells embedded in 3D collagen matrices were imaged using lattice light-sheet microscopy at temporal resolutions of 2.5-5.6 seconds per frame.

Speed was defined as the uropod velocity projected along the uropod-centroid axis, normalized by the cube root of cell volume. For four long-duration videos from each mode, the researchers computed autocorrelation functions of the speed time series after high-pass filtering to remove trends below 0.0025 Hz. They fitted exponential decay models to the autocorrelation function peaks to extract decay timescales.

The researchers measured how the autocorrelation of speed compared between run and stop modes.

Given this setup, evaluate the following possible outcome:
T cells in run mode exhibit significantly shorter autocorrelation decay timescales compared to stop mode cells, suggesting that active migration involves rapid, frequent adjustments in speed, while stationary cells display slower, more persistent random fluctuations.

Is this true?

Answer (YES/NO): NO